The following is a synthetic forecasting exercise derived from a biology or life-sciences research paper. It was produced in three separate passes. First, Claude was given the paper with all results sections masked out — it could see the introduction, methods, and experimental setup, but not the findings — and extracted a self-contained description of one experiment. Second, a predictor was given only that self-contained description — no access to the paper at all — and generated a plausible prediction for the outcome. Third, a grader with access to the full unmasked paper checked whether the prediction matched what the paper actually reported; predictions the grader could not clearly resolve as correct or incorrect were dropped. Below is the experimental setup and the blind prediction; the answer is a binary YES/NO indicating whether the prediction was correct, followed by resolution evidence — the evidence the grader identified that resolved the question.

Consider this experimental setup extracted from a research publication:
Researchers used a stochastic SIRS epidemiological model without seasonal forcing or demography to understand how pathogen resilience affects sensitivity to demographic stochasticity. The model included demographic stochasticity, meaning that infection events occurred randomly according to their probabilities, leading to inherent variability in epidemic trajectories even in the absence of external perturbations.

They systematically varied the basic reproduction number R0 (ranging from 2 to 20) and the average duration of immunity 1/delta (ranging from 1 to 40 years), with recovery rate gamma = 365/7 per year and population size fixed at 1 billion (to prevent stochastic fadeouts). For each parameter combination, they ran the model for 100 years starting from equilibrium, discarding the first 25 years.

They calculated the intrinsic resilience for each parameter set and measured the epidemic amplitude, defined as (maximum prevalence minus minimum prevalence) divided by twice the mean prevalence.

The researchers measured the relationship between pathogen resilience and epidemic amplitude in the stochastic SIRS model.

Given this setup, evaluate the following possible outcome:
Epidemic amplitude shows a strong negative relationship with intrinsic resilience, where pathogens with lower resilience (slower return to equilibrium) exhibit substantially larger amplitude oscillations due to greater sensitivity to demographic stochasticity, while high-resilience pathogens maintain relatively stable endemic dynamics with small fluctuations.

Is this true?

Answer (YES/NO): YES